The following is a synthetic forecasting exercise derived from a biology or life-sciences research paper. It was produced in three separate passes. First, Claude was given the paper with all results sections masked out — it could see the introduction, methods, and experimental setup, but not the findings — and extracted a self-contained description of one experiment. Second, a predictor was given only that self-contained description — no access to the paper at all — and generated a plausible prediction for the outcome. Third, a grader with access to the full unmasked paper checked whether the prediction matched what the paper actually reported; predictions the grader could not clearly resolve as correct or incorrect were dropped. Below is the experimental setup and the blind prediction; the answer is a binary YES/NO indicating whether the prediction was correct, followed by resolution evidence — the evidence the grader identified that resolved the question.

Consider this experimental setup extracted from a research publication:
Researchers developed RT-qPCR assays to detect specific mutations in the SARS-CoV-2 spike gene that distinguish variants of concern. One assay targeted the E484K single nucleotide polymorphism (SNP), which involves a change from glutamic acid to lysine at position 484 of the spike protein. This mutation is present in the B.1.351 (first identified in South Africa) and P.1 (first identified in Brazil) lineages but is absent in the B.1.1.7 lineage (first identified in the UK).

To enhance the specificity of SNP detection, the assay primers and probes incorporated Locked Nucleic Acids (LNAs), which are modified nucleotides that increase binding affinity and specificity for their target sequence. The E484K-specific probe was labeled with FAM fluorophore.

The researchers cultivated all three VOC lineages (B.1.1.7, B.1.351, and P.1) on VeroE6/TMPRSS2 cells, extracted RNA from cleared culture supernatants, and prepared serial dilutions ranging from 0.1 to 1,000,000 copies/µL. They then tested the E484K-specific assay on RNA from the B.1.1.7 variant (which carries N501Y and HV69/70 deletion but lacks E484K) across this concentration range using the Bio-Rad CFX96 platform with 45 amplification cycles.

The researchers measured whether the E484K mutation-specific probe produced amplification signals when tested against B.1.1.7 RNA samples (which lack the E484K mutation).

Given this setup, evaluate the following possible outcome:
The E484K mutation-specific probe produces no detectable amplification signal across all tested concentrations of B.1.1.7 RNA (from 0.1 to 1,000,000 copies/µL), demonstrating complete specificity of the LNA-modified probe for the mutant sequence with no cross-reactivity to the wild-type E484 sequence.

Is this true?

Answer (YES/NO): YES